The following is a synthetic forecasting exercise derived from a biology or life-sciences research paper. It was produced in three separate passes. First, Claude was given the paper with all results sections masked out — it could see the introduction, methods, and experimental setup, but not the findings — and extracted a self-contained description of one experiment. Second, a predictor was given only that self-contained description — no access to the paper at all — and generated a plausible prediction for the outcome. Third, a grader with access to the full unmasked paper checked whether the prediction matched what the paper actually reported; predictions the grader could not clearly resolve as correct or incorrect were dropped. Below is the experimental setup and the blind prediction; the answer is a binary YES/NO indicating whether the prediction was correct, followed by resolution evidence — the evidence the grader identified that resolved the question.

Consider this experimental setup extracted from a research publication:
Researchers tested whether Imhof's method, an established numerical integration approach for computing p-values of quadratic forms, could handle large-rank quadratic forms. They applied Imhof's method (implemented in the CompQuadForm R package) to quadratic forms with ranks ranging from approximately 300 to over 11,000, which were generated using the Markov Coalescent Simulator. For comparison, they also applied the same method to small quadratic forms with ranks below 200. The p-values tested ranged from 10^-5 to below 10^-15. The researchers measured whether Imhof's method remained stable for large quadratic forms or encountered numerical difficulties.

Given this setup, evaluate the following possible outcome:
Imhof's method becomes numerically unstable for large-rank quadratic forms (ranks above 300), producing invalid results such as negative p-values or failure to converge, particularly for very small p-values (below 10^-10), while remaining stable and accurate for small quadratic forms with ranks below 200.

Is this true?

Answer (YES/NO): NO